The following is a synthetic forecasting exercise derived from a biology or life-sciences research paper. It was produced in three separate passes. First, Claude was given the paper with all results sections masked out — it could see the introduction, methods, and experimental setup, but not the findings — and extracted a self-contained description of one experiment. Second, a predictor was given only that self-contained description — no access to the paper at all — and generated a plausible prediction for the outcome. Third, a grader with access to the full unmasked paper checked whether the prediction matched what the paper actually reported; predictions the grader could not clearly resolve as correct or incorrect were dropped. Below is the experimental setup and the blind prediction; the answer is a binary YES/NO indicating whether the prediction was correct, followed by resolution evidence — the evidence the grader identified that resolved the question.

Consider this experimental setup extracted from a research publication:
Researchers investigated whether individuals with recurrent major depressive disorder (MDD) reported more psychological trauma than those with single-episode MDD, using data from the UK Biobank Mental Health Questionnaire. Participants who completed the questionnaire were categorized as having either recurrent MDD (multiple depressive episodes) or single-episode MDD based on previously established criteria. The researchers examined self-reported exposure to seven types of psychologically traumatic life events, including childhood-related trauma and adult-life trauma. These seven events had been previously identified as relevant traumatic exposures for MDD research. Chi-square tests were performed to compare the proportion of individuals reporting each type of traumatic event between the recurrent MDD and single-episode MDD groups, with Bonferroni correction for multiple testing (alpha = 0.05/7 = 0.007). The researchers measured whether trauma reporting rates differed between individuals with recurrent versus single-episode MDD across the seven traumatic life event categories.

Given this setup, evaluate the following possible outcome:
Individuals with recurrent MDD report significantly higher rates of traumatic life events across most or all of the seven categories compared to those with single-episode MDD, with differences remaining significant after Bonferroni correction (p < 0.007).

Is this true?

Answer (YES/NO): YES